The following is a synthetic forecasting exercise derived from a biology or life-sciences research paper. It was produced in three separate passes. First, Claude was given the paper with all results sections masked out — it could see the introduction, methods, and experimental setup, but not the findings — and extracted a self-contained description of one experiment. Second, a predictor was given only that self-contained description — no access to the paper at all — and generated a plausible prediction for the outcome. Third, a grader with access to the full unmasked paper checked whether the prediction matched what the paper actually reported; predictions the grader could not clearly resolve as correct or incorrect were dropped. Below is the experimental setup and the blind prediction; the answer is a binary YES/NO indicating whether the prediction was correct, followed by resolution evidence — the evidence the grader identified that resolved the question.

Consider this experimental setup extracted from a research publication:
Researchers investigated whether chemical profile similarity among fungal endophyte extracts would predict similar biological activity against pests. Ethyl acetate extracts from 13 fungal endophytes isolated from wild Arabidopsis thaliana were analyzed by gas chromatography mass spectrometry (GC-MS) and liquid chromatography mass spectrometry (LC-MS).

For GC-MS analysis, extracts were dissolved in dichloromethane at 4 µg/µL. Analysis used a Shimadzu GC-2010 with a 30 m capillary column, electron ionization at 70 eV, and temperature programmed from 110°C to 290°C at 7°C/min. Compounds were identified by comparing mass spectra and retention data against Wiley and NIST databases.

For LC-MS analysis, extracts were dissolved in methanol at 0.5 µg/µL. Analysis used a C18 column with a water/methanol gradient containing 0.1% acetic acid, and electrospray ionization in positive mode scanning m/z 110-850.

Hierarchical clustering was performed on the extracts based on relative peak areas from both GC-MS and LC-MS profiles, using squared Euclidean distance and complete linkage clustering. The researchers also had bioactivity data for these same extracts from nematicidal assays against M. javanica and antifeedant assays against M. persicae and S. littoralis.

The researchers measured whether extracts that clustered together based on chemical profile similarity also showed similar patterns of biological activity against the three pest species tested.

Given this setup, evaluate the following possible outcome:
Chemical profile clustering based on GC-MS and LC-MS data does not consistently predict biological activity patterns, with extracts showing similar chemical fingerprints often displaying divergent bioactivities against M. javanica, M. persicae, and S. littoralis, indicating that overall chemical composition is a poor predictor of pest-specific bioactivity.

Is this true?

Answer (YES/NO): YES